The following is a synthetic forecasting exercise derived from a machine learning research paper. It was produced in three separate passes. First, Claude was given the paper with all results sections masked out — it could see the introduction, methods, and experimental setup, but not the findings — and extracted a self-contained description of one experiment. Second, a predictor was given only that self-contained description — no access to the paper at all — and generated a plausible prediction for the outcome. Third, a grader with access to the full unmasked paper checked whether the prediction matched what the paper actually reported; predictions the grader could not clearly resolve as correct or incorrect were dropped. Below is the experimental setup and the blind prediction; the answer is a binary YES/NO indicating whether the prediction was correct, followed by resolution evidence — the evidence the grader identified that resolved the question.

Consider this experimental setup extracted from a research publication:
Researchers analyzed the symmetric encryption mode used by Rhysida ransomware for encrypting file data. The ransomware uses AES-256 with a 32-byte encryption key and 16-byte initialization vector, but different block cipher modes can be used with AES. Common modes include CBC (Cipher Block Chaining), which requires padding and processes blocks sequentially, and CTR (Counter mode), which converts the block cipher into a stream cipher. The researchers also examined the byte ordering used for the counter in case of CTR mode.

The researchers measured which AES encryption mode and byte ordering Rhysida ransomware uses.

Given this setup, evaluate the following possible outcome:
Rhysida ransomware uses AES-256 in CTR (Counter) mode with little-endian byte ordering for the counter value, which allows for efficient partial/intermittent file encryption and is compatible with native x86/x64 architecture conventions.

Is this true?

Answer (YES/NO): YES